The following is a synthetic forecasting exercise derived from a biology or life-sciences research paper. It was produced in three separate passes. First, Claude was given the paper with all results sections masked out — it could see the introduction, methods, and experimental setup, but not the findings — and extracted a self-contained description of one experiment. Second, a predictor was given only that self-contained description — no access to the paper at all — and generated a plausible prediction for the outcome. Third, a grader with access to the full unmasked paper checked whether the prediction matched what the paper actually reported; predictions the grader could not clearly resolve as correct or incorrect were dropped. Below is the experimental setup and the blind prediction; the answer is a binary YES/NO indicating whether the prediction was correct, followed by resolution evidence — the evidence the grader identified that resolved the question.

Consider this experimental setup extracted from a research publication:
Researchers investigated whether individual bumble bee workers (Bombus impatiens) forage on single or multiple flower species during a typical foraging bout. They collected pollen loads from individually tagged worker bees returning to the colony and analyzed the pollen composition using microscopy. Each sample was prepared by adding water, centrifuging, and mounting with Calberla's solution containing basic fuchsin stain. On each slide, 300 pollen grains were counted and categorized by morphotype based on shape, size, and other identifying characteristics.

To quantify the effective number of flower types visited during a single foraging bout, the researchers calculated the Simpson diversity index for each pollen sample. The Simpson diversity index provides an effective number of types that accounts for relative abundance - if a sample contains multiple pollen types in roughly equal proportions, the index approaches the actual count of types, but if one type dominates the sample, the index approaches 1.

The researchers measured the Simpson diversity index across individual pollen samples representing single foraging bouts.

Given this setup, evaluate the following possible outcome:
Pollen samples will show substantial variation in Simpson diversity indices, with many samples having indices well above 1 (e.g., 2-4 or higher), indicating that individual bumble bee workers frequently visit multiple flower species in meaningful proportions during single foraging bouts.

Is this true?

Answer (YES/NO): NO